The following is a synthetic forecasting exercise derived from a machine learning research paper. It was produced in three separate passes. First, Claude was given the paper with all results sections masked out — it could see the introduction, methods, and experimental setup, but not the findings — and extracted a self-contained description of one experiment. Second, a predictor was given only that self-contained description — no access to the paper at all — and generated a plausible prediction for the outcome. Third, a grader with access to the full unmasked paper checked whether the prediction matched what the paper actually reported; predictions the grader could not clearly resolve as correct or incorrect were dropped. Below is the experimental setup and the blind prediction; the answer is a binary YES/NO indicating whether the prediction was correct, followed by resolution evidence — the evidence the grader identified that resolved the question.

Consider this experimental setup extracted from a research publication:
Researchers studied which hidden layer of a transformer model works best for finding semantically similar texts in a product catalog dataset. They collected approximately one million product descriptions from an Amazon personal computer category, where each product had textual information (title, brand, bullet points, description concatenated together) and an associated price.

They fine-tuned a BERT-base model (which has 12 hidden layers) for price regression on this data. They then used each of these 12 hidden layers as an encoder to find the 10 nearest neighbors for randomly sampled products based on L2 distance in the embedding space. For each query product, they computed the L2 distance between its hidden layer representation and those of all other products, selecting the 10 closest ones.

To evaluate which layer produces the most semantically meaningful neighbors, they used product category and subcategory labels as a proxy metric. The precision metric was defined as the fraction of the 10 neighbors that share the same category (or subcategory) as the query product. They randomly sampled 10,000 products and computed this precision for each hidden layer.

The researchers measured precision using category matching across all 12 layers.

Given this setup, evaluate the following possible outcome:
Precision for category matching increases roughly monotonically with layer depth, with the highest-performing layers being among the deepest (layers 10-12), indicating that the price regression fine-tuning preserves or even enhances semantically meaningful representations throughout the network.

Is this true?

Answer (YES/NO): NO